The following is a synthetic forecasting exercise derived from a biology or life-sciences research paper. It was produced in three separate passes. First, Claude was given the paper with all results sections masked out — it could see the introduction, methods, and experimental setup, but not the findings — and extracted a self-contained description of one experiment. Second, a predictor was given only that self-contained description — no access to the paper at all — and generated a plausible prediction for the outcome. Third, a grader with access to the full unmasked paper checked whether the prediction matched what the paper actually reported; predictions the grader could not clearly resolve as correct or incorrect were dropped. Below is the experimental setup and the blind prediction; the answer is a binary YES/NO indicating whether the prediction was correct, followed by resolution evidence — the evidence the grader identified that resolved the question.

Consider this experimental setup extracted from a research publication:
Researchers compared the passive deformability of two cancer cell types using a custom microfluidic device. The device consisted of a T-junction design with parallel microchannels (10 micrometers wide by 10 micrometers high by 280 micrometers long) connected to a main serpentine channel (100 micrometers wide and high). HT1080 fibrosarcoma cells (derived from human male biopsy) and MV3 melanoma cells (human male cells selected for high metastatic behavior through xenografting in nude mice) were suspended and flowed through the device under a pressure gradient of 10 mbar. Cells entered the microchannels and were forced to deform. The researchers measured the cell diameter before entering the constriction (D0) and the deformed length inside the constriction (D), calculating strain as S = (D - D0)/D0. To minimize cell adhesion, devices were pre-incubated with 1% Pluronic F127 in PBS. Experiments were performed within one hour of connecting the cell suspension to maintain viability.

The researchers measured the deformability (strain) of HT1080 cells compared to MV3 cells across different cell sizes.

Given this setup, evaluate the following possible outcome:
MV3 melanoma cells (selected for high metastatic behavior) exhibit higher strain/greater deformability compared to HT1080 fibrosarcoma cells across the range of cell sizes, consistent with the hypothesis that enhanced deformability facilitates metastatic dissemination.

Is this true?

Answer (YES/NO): NO